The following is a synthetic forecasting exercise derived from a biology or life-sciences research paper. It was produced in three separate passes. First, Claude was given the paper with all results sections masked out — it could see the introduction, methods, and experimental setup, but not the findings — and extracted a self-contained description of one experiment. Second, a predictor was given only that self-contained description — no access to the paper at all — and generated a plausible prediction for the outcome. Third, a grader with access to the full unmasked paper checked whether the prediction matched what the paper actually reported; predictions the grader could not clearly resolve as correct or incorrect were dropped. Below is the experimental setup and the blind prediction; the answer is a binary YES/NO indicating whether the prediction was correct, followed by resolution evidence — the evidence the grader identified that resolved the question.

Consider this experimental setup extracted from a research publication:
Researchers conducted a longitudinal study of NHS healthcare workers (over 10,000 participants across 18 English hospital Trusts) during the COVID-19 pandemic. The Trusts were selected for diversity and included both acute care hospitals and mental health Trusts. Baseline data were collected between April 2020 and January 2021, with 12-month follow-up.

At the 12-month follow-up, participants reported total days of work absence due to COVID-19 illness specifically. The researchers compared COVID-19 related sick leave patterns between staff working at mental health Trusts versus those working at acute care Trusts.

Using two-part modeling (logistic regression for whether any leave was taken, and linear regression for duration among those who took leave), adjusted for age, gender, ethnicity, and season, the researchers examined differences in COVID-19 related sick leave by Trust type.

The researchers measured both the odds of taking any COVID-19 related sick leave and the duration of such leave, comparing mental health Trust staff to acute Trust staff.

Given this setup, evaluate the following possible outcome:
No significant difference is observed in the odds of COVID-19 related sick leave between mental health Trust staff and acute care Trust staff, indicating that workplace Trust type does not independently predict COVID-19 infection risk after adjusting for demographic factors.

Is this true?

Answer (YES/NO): NO